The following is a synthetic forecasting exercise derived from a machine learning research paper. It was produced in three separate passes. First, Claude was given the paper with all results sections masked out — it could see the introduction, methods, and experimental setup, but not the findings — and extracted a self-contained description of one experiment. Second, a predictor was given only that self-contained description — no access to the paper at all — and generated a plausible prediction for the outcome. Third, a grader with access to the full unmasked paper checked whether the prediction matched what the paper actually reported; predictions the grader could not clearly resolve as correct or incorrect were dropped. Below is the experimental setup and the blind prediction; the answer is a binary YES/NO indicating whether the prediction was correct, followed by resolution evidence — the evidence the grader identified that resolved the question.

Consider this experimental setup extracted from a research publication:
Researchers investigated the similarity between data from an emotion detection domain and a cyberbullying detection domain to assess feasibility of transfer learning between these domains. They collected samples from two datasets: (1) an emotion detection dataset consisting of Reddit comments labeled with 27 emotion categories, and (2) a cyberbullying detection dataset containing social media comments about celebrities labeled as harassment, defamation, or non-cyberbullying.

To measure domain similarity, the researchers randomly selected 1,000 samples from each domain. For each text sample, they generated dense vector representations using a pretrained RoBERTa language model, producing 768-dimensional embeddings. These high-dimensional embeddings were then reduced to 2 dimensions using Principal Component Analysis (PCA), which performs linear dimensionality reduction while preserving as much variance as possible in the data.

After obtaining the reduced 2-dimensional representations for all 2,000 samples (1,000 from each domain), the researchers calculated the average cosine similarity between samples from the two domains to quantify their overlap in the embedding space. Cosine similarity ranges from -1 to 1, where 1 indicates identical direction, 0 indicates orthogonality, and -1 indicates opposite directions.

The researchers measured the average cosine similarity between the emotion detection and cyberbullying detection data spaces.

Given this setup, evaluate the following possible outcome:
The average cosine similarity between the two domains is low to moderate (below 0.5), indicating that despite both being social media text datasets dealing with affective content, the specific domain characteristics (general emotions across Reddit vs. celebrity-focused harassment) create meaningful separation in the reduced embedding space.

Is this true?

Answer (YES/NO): NO